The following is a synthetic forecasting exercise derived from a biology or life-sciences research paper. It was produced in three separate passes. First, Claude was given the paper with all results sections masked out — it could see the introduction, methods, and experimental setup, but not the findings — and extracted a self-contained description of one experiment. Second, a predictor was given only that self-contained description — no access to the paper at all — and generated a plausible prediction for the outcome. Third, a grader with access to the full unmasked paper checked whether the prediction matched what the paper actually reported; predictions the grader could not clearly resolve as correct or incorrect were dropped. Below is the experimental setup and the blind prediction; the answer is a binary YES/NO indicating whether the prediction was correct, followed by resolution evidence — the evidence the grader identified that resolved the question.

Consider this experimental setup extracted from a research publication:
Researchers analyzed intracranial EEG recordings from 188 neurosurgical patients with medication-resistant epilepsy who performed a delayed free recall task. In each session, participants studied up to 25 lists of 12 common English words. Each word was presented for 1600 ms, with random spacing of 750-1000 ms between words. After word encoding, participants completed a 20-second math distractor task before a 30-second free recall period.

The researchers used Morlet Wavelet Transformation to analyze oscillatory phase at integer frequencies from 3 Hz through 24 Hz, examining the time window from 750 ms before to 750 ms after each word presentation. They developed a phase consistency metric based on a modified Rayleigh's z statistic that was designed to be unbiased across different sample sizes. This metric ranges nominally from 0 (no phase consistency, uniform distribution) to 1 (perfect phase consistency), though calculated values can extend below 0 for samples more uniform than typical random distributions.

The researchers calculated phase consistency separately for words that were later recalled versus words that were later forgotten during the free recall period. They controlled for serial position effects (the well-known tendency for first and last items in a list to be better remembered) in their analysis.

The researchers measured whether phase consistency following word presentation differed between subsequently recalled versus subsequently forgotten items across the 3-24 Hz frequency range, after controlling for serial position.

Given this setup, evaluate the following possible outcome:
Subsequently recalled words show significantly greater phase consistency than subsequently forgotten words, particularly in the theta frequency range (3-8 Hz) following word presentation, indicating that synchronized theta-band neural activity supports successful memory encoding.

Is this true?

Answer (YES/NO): YES